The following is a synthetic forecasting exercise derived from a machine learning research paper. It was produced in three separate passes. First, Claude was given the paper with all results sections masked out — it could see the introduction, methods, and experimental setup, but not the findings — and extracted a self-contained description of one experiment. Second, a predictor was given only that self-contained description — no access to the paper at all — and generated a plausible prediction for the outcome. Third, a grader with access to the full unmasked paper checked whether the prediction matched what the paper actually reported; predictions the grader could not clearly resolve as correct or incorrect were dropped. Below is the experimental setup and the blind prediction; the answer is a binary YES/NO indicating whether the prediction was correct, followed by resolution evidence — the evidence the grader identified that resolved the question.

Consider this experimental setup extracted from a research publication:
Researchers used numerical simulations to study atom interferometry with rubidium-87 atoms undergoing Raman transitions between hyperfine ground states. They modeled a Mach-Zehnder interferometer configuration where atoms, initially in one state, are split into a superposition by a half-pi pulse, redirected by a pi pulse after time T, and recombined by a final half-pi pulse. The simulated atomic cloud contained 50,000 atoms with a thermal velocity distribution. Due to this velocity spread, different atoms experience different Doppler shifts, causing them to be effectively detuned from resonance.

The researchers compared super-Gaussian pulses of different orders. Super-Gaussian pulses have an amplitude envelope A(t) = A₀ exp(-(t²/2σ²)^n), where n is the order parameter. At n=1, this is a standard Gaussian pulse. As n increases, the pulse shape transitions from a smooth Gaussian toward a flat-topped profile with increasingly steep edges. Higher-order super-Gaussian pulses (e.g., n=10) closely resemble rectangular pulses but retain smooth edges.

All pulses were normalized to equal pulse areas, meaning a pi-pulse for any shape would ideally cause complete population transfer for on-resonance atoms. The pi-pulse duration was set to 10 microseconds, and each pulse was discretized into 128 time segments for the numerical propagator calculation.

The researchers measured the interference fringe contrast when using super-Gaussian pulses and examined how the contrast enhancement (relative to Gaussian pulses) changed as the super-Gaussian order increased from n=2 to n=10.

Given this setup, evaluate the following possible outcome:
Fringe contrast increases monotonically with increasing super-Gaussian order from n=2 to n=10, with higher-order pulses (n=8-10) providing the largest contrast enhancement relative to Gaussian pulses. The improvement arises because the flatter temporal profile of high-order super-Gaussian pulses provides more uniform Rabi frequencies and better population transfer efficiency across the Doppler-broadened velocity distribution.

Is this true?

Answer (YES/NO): NO